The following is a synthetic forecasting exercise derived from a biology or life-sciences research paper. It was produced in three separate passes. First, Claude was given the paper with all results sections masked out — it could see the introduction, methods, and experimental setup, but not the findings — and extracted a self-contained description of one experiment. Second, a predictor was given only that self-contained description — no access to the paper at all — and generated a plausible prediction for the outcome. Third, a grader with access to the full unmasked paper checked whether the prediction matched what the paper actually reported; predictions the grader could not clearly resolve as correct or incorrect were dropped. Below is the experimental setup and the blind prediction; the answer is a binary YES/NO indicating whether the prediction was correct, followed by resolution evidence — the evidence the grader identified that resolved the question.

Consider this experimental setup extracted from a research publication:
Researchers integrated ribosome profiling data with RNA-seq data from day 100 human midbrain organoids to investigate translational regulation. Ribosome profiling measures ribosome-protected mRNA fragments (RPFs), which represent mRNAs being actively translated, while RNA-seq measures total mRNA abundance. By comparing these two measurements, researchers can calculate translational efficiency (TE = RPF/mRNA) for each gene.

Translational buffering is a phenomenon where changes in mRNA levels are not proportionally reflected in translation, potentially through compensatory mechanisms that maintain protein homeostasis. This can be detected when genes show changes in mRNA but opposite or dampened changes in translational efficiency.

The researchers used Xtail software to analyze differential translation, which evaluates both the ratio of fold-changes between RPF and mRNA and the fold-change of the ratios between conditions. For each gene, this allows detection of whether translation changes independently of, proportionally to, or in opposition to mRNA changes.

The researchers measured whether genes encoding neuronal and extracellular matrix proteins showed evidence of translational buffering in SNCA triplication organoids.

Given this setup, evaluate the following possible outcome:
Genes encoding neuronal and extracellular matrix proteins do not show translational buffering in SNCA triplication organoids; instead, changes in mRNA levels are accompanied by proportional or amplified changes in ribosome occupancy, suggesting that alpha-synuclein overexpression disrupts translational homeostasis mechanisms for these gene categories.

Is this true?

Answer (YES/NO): NO